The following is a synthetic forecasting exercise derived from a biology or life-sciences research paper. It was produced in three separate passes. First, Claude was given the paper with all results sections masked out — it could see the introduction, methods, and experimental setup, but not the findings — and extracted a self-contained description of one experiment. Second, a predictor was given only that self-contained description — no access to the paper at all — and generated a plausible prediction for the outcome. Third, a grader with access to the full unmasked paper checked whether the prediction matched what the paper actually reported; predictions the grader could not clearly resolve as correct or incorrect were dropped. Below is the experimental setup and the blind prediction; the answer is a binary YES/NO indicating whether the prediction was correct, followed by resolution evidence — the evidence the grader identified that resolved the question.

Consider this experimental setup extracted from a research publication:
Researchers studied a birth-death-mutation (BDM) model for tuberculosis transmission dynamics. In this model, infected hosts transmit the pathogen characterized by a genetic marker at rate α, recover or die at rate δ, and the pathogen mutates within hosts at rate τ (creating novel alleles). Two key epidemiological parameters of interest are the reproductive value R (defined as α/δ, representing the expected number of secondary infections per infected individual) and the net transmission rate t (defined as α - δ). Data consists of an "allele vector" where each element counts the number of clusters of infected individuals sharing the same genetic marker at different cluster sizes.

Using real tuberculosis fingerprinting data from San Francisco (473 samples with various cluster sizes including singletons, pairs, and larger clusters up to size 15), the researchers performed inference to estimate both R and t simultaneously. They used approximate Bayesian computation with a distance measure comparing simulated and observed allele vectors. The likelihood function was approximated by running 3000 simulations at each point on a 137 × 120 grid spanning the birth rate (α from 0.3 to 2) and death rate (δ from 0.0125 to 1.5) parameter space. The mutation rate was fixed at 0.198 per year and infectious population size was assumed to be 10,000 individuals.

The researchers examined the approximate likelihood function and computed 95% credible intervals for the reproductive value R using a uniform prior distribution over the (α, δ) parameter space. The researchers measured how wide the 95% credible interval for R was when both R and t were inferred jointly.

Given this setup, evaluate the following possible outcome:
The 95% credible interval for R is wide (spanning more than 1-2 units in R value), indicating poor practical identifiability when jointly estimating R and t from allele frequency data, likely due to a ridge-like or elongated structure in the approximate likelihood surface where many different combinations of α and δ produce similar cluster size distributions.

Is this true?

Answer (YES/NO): YES